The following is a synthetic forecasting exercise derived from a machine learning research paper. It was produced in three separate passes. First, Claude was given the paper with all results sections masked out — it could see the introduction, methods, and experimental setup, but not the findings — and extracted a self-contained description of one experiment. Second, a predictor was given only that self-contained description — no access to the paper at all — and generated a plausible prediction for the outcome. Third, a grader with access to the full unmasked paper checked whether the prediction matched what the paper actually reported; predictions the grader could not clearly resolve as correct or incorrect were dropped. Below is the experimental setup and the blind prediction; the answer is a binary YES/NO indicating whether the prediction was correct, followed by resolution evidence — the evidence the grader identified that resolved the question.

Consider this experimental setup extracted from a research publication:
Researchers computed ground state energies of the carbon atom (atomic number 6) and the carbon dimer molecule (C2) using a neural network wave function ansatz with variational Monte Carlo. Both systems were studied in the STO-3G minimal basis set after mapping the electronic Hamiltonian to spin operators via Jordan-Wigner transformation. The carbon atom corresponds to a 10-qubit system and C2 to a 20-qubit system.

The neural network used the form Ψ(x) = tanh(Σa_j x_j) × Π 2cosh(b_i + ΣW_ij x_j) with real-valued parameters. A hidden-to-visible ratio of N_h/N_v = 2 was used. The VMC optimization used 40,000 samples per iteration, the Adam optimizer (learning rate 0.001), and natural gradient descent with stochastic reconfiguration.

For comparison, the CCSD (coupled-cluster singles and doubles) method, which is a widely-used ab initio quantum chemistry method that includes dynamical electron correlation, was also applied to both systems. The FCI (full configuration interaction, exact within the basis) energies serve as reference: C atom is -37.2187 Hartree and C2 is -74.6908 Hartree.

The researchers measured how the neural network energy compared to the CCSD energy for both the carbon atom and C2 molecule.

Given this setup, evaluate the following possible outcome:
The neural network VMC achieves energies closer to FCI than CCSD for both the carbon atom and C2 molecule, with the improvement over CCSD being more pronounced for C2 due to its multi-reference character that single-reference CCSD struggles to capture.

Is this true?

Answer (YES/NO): NO